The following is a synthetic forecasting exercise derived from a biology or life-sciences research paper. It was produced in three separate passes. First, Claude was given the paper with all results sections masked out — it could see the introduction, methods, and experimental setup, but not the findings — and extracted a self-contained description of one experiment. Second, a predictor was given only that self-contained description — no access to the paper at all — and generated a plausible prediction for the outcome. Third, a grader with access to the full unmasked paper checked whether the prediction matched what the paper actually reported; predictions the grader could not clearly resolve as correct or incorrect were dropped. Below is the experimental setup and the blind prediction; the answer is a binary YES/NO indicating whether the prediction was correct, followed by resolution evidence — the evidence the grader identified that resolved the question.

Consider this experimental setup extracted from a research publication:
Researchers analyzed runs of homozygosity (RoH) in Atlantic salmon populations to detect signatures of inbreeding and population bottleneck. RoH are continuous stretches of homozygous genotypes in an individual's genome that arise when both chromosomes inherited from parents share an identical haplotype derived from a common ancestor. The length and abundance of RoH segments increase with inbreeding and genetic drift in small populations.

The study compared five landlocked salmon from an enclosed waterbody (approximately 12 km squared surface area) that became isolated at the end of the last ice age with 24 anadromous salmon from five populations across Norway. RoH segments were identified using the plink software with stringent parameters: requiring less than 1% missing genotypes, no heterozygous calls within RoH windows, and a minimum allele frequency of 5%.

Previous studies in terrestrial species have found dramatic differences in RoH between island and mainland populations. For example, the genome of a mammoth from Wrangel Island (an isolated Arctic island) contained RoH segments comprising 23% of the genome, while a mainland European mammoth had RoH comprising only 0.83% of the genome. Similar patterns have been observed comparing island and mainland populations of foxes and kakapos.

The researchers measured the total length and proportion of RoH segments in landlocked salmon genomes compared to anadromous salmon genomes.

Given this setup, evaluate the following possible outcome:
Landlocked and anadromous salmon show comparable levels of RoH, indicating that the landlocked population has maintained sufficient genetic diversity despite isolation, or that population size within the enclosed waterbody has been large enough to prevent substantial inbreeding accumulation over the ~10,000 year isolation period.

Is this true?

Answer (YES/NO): NO